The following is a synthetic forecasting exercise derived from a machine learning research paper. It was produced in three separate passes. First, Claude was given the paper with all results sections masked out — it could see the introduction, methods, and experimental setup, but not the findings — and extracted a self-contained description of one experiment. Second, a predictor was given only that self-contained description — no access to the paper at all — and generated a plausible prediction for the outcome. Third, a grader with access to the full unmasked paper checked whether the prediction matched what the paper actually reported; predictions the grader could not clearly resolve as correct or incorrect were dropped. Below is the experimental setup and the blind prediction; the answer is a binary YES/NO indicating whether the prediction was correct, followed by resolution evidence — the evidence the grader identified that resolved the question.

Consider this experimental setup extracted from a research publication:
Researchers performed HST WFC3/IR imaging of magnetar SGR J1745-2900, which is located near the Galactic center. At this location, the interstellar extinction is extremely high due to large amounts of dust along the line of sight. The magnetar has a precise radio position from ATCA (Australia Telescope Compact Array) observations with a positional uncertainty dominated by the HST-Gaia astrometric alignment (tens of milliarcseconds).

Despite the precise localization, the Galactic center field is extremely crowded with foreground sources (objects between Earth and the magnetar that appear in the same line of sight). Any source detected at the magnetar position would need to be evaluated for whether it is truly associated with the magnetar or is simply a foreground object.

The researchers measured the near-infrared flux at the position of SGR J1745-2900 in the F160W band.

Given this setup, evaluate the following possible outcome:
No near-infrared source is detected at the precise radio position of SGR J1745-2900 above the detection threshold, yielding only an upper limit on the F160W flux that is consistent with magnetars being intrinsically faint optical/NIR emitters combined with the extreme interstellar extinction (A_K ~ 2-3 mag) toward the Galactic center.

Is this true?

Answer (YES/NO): YES